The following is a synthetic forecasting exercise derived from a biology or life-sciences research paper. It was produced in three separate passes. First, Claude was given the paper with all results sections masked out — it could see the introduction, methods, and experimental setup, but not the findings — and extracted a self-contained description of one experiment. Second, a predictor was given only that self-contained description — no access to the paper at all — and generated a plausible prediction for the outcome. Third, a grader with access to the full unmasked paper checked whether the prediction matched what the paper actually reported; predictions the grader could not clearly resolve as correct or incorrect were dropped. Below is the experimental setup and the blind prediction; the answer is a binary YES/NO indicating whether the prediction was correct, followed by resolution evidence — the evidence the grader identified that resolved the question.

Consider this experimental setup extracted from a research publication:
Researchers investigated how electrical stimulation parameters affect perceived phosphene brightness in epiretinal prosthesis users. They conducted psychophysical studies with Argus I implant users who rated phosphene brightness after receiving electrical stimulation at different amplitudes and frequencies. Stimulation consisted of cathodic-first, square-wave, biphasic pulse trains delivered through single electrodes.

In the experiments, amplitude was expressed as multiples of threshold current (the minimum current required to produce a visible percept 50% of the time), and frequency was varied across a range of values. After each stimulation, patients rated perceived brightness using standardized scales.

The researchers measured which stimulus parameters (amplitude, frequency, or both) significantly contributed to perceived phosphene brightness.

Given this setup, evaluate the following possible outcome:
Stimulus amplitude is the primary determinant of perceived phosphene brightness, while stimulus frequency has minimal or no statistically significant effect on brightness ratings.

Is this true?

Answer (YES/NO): NO